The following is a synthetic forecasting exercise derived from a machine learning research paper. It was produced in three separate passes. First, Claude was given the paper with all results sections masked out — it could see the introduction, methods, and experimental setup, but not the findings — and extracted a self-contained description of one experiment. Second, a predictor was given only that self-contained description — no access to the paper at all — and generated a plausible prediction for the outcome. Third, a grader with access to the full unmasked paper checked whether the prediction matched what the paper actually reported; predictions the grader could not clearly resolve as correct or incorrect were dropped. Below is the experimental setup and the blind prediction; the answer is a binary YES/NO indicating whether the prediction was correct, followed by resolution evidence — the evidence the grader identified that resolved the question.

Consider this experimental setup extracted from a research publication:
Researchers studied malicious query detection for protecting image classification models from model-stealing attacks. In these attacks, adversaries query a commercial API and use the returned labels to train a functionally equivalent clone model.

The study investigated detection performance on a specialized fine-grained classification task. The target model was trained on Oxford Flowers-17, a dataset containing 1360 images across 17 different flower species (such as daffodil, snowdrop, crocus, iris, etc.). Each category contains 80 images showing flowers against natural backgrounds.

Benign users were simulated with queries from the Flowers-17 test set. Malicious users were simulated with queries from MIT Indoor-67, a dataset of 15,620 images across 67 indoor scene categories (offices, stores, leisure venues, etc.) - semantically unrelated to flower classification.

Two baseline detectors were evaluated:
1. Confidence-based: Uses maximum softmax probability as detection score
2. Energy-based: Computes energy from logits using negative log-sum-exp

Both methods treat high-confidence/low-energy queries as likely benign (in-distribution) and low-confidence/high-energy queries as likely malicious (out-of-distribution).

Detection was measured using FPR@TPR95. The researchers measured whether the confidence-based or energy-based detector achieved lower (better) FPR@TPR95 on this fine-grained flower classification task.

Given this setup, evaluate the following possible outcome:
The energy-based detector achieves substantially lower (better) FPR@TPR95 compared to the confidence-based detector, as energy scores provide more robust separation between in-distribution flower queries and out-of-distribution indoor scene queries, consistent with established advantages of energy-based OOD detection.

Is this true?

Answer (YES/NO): NO